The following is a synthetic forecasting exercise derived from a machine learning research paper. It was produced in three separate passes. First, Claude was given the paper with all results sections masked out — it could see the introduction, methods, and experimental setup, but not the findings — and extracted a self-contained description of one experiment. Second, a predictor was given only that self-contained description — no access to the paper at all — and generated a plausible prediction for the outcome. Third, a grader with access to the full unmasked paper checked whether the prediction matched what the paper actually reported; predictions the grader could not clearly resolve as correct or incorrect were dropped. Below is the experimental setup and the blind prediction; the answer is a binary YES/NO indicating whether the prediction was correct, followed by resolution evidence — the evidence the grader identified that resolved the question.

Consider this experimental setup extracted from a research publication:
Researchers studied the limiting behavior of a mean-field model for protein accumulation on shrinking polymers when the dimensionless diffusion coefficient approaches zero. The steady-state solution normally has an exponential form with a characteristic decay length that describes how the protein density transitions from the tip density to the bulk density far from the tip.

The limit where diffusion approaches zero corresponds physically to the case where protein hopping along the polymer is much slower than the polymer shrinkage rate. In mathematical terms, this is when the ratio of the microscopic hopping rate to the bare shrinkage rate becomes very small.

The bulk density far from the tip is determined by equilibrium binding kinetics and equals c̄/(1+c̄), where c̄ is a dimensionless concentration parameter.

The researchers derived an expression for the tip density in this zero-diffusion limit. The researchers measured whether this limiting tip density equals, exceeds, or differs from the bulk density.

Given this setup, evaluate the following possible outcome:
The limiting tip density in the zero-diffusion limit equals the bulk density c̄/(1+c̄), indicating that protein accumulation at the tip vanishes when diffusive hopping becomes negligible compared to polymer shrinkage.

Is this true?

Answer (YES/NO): NO